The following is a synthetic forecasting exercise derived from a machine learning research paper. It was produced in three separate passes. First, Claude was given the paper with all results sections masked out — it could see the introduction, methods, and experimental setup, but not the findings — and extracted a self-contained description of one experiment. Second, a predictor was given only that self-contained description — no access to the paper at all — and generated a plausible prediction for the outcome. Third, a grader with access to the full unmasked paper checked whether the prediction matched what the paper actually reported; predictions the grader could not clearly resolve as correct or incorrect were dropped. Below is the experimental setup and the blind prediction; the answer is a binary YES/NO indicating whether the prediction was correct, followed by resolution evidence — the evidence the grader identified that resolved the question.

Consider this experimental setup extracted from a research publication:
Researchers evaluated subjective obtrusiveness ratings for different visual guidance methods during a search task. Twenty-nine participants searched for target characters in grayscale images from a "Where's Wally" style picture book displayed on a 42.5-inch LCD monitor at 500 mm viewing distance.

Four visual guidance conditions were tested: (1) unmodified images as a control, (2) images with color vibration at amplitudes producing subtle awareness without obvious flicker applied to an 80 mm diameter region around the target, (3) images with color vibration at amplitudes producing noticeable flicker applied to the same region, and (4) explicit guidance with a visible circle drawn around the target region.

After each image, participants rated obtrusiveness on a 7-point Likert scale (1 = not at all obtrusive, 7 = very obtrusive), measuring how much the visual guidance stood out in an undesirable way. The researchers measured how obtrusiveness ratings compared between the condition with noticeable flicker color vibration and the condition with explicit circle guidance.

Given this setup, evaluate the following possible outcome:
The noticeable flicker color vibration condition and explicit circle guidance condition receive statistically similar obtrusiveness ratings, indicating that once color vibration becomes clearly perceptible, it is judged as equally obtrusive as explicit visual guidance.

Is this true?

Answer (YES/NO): NO